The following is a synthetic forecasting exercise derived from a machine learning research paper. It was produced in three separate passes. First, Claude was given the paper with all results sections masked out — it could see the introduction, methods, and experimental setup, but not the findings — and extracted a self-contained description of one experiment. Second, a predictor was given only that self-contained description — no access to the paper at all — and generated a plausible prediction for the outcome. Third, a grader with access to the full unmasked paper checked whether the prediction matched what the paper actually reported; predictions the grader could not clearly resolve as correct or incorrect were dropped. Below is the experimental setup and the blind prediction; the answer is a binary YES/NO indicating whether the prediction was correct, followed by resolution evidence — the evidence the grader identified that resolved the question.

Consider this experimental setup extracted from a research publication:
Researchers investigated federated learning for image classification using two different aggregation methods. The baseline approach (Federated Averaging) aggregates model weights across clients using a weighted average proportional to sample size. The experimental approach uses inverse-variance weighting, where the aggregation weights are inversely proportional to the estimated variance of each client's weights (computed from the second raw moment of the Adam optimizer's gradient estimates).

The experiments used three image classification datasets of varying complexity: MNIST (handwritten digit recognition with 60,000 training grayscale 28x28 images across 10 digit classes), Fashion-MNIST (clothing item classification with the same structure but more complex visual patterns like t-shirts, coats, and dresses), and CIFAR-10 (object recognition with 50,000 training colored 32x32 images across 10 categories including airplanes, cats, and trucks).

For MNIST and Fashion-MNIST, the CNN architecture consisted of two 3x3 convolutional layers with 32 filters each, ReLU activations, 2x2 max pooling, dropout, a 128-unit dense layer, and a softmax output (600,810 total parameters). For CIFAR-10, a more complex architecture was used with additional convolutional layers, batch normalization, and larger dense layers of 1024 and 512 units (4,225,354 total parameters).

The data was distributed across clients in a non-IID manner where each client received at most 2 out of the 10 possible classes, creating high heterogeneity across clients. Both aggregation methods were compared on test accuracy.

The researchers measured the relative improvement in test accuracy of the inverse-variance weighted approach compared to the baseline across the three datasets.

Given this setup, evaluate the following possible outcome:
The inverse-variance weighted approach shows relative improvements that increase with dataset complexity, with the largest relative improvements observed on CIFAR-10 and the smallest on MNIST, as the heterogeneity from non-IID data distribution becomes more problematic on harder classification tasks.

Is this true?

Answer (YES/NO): NO